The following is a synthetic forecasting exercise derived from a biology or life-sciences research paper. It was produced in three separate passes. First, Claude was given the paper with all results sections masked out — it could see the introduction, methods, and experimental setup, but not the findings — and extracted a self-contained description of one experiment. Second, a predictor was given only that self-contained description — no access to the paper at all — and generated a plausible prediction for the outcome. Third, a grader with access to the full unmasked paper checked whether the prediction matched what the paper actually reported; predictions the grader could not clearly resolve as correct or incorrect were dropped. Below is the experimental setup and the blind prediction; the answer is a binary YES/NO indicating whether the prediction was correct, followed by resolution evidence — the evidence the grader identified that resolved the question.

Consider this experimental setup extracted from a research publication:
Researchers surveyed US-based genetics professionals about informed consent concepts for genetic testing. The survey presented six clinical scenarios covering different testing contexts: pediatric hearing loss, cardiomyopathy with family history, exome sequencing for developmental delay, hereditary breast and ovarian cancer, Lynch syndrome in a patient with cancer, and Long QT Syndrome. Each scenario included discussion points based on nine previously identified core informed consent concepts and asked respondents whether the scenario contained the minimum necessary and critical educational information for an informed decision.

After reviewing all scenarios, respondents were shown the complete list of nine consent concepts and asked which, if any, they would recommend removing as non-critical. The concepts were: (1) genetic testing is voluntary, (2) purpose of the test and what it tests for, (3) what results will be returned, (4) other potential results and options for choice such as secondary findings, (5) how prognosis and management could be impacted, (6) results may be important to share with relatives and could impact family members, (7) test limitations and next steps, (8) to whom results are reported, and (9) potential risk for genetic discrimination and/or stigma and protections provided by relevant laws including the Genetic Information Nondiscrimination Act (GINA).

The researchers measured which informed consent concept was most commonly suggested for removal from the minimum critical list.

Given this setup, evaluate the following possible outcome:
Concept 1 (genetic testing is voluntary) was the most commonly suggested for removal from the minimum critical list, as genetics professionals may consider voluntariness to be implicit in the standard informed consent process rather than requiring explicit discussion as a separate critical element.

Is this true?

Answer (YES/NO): NO